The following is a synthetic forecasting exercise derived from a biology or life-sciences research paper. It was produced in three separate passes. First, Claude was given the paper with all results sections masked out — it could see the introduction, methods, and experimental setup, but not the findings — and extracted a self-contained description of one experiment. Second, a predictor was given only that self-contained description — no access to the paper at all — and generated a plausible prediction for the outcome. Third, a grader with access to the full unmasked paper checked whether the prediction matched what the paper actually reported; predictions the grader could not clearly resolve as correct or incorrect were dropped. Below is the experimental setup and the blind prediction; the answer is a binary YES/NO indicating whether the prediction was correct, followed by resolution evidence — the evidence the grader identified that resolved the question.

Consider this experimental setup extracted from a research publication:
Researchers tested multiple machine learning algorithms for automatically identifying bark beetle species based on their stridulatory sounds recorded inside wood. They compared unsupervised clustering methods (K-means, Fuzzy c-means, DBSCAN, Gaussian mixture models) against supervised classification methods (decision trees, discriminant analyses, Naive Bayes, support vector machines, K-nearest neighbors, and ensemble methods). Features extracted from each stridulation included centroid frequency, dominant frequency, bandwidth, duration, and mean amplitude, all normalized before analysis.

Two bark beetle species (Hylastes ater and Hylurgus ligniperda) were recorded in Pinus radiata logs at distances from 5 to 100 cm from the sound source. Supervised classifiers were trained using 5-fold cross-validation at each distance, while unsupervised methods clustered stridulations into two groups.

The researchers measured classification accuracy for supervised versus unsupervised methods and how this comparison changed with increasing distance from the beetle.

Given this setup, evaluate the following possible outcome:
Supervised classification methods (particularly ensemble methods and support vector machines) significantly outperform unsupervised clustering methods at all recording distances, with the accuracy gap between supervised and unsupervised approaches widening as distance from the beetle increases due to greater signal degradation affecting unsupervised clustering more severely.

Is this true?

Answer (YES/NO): NO